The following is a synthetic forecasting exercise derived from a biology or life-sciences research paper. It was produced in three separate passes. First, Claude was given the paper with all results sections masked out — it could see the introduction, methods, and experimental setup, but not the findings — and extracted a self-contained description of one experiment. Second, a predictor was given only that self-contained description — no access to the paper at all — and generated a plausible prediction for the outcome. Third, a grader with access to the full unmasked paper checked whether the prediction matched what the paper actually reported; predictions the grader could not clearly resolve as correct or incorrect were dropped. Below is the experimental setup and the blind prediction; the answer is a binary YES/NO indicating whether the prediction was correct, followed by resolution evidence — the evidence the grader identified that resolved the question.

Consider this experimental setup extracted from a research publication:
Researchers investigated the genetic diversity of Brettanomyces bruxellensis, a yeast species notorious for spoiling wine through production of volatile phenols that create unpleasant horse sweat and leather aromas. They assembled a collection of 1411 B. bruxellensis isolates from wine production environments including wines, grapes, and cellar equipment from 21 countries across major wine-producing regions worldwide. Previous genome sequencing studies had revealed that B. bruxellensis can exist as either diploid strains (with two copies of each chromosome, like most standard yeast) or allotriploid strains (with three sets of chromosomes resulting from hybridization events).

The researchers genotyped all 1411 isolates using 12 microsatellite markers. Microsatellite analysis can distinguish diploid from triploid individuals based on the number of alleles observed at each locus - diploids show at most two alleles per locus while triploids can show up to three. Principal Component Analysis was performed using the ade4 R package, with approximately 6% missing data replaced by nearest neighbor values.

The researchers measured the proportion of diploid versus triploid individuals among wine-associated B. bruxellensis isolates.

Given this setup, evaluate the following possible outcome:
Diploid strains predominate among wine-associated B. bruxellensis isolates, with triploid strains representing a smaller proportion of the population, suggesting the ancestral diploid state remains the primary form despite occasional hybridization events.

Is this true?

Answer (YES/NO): NO